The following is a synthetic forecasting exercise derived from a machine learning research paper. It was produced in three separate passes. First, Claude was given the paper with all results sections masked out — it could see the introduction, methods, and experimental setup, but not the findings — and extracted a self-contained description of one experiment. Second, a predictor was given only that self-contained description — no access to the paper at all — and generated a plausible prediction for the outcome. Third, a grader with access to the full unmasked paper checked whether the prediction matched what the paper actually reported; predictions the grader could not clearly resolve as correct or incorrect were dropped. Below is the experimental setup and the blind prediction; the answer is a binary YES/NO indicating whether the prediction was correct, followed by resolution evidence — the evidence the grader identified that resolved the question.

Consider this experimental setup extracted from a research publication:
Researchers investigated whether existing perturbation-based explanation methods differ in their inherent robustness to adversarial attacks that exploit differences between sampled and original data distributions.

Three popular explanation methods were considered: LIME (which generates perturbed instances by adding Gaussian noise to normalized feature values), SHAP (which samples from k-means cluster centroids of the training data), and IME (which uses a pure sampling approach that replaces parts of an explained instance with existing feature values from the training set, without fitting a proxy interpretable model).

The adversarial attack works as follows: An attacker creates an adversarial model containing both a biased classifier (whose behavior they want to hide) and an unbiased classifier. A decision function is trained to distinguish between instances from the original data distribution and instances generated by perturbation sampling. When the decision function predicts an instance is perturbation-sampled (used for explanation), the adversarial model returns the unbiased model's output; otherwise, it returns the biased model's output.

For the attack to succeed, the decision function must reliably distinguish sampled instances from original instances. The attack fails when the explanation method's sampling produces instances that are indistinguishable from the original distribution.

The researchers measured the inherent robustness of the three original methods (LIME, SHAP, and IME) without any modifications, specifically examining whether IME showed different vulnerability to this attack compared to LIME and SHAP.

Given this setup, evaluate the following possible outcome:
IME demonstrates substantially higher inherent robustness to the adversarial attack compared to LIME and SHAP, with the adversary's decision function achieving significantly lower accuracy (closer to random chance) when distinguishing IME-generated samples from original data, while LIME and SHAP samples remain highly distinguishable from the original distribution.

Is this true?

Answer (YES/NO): YES